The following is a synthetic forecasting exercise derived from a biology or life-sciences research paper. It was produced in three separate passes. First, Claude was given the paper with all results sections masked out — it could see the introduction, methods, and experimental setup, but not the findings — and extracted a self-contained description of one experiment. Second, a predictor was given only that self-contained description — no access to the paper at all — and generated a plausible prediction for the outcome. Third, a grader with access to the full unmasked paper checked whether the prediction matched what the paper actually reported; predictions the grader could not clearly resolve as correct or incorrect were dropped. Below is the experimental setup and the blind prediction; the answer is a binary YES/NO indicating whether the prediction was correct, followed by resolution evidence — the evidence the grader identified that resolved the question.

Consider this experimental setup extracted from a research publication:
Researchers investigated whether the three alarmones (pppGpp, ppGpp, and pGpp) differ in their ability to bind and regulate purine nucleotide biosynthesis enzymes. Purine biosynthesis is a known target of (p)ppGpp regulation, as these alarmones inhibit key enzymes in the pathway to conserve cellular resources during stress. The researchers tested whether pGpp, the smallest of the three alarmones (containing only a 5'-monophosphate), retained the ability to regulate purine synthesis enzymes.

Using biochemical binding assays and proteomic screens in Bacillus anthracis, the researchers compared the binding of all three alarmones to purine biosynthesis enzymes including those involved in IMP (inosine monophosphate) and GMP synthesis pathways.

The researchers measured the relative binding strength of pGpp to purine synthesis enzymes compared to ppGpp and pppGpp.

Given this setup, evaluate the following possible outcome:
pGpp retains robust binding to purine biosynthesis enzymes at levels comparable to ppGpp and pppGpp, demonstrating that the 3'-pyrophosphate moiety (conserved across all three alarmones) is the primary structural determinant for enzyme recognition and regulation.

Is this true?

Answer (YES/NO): NO